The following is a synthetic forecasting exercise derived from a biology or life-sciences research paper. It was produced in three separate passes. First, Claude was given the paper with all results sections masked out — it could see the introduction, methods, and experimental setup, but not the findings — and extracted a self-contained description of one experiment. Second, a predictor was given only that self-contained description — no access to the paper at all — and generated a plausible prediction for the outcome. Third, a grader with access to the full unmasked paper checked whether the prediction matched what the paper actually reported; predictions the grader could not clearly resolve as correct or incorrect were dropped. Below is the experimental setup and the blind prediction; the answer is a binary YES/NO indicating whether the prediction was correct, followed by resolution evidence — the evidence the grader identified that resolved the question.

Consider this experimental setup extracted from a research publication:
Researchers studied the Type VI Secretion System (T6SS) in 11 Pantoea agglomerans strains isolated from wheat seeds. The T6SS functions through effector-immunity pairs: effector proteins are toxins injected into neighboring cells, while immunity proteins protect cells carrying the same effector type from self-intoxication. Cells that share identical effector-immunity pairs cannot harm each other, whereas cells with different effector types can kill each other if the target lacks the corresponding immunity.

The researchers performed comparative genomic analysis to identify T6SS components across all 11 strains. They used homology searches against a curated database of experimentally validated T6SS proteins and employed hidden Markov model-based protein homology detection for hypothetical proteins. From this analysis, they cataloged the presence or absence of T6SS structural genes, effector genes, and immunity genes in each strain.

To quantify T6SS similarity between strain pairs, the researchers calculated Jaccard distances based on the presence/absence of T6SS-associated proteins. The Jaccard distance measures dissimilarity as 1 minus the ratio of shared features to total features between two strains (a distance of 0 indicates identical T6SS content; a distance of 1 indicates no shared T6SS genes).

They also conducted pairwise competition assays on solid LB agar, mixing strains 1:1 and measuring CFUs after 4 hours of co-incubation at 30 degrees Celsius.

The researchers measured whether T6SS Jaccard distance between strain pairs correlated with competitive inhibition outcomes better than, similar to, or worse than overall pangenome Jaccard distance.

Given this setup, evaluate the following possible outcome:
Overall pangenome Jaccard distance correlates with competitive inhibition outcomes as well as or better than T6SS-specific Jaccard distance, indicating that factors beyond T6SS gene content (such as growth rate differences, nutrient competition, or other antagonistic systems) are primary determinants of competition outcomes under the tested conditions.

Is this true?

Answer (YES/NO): NO